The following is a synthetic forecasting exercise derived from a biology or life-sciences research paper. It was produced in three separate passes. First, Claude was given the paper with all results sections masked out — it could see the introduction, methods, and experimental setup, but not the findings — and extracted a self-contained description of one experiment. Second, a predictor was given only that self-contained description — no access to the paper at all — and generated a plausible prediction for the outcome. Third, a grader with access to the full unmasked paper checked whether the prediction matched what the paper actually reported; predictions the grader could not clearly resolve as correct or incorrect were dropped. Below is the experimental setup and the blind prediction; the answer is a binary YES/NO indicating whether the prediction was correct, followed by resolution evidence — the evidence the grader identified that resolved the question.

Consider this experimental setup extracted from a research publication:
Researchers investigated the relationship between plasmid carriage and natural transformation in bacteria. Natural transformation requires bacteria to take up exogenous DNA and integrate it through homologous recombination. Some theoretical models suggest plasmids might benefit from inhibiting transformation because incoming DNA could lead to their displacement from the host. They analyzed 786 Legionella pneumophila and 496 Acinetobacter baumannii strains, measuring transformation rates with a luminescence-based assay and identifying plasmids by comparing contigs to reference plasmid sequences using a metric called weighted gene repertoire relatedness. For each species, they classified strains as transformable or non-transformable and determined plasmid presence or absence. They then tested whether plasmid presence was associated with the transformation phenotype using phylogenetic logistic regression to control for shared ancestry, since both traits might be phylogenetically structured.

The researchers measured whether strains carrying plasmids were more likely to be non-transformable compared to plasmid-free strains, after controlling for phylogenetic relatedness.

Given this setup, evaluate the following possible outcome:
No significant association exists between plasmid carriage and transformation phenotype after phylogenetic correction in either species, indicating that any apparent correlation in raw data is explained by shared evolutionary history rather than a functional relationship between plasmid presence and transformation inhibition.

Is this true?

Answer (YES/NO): NO